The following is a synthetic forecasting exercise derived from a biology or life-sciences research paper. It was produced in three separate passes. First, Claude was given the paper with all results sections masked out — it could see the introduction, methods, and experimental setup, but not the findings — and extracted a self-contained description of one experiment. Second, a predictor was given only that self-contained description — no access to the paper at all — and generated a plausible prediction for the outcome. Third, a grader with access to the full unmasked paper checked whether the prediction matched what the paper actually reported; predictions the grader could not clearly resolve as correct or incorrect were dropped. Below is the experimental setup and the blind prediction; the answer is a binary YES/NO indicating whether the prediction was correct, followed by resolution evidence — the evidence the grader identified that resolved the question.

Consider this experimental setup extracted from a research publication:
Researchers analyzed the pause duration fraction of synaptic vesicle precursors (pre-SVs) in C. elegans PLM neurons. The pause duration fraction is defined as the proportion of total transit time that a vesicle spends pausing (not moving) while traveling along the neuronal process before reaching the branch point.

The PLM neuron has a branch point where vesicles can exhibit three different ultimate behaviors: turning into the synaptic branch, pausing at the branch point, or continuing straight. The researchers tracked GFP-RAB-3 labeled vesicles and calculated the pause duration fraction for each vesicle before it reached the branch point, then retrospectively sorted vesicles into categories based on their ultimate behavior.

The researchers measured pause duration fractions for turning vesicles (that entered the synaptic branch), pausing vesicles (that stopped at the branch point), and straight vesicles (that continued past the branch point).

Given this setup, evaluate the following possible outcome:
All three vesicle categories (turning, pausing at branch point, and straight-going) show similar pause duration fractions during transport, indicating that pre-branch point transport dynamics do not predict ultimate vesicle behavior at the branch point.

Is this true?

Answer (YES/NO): NO